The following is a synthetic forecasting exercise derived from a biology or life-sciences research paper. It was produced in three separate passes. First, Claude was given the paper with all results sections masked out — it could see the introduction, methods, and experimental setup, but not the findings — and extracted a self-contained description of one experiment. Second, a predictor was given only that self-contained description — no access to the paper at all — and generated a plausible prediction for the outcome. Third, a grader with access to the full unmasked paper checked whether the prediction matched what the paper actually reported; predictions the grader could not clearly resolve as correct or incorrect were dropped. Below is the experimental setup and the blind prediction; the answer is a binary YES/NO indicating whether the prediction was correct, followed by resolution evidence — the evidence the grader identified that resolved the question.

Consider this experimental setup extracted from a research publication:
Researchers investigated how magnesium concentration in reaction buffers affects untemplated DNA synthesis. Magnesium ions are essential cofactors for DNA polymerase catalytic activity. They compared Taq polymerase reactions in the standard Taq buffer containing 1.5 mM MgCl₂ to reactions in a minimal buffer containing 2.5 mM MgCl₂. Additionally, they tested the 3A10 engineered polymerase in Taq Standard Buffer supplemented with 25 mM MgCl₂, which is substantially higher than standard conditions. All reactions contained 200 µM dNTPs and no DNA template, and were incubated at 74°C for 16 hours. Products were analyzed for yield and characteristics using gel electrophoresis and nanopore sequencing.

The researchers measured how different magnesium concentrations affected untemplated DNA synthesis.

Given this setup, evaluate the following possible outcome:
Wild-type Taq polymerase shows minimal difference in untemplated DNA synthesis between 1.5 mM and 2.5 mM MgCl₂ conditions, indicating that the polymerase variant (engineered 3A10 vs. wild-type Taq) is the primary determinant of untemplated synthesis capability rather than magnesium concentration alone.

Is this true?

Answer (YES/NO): NO